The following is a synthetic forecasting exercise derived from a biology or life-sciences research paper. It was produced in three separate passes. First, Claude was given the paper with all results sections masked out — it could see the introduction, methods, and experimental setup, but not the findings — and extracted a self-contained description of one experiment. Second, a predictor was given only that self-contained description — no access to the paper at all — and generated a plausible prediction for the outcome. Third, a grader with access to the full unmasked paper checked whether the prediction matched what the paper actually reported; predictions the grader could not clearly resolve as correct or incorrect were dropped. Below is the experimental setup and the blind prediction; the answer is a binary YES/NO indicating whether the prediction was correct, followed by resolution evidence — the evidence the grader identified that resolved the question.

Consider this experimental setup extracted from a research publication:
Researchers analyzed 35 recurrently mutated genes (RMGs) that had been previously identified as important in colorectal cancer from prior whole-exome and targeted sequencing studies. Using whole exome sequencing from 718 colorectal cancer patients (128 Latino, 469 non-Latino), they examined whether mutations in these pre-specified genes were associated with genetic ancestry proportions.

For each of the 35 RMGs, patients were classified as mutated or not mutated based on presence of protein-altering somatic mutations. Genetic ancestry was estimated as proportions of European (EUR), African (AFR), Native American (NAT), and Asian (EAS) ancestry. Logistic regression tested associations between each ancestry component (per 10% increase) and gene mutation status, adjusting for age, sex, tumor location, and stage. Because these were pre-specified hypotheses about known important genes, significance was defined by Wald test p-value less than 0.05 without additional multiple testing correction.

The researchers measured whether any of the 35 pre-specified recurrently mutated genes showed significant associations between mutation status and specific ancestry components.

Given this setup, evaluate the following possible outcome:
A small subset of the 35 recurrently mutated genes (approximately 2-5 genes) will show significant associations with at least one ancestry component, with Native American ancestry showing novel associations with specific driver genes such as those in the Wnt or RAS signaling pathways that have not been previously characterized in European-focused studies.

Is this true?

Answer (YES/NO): NO